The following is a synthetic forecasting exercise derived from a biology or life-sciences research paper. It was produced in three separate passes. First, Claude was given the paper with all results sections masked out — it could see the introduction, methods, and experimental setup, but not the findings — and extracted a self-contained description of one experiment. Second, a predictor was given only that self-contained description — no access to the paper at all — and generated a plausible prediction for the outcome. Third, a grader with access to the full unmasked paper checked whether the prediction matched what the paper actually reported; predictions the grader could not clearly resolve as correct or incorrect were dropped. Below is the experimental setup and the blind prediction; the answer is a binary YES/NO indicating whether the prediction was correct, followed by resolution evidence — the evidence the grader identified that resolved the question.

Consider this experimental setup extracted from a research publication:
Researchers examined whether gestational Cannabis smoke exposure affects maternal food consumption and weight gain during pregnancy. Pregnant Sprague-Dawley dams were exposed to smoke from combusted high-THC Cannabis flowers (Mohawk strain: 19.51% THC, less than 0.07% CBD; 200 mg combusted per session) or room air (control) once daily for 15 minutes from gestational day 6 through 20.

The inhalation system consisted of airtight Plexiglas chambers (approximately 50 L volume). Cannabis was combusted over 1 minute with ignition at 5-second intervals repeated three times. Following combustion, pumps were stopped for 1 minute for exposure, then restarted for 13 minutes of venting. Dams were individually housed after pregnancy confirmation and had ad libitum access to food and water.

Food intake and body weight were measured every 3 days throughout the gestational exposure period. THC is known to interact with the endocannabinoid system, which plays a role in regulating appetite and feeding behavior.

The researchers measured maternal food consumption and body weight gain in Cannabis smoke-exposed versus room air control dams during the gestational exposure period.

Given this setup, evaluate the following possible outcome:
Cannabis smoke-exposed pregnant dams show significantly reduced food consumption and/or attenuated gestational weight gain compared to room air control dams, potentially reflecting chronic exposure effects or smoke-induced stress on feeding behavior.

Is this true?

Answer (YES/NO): NO